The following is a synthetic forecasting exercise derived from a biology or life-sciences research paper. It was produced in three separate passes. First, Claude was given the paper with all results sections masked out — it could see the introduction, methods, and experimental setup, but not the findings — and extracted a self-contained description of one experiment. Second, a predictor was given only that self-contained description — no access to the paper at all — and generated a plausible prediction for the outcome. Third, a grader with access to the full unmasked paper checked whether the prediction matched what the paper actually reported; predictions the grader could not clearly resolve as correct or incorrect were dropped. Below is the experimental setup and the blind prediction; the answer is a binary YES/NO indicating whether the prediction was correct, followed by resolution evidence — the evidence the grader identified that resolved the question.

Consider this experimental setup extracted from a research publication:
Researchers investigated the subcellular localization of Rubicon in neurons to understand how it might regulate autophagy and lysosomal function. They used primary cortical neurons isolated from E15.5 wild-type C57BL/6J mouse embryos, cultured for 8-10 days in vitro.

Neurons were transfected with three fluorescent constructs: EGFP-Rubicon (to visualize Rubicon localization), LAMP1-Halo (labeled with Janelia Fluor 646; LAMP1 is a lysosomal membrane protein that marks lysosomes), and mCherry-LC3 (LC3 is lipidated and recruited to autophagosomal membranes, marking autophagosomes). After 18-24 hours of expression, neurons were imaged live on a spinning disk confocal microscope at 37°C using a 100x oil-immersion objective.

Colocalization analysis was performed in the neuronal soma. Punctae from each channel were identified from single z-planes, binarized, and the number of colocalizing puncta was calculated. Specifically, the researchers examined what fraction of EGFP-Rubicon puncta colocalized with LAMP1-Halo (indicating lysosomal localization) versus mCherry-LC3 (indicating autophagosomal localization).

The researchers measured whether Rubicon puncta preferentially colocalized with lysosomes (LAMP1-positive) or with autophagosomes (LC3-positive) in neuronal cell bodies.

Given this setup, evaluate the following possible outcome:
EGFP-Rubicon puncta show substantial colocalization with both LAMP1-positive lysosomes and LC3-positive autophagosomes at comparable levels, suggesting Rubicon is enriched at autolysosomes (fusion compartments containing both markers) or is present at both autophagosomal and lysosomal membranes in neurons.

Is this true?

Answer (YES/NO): NO